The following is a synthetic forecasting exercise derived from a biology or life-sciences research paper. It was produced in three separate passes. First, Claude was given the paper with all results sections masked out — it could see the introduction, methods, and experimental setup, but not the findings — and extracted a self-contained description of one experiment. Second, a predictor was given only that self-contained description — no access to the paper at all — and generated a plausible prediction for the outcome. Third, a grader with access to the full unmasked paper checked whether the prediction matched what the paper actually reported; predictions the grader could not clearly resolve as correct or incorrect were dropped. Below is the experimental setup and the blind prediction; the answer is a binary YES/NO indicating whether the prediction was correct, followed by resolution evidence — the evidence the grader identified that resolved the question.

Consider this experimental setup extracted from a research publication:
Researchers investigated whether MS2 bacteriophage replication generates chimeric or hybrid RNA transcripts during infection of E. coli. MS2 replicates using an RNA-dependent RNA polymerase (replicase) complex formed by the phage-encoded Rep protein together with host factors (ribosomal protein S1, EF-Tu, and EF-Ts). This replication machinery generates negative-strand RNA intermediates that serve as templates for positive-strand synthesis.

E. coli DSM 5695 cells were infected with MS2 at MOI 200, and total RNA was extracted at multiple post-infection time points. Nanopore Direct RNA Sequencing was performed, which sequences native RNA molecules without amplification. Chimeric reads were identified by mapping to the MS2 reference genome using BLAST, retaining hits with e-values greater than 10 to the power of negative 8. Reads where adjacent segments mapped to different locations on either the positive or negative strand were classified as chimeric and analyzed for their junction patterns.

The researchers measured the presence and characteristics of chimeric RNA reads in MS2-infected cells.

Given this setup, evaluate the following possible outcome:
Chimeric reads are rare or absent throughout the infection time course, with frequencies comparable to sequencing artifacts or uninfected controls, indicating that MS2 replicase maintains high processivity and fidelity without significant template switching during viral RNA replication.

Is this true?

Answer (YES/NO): NO